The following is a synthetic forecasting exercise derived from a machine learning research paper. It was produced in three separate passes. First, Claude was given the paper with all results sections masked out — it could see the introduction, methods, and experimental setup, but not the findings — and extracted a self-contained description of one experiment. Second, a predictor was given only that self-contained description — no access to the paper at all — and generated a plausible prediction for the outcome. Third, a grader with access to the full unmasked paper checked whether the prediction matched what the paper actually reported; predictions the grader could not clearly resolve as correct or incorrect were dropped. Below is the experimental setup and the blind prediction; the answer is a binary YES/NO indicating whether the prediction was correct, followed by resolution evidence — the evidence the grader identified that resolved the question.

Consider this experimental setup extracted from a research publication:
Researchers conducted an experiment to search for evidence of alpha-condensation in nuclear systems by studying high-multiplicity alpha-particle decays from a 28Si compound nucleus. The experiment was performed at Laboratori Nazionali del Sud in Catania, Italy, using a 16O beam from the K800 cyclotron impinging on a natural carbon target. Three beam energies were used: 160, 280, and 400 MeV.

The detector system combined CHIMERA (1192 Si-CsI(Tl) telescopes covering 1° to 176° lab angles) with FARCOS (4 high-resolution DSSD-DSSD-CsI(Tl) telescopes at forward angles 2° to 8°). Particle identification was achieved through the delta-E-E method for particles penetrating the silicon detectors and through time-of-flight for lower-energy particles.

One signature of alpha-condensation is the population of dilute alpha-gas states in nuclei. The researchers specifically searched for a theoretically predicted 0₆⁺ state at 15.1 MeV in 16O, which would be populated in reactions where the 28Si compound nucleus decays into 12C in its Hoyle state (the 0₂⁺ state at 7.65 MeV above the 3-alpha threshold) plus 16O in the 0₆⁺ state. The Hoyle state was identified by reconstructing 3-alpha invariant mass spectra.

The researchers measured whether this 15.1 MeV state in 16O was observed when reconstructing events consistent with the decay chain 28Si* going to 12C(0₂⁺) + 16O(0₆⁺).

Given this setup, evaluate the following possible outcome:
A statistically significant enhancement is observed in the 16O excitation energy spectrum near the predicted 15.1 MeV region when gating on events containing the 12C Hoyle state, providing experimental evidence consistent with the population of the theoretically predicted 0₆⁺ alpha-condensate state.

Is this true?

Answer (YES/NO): NO